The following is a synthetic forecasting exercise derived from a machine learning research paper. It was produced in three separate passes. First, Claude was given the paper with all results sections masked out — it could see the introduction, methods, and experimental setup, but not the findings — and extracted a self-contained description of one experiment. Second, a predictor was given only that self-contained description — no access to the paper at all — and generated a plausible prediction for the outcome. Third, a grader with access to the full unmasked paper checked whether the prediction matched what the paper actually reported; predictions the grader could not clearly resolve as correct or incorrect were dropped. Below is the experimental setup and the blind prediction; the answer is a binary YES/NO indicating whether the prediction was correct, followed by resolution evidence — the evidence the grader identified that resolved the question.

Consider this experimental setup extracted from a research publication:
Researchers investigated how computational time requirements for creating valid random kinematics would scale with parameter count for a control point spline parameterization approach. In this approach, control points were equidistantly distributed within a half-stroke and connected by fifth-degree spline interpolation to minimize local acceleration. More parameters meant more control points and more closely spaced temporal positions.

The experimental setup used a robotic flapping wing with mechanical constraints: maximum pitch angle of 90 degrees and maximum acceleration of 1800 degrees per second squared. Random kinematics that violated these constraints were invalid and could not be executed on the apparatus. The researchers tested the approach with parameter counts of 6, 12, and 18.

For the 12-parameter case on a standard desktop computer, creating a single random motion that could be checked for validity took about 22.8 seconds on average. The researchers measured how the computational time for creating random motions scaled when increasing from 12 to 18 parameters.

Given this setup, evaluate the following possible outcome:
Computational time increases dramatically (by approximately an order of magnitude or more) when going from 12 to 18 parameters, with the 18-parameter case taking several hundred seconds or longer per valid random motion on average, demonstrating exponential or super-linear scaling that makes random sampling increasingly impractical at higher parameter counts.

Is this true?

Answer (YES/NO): NO